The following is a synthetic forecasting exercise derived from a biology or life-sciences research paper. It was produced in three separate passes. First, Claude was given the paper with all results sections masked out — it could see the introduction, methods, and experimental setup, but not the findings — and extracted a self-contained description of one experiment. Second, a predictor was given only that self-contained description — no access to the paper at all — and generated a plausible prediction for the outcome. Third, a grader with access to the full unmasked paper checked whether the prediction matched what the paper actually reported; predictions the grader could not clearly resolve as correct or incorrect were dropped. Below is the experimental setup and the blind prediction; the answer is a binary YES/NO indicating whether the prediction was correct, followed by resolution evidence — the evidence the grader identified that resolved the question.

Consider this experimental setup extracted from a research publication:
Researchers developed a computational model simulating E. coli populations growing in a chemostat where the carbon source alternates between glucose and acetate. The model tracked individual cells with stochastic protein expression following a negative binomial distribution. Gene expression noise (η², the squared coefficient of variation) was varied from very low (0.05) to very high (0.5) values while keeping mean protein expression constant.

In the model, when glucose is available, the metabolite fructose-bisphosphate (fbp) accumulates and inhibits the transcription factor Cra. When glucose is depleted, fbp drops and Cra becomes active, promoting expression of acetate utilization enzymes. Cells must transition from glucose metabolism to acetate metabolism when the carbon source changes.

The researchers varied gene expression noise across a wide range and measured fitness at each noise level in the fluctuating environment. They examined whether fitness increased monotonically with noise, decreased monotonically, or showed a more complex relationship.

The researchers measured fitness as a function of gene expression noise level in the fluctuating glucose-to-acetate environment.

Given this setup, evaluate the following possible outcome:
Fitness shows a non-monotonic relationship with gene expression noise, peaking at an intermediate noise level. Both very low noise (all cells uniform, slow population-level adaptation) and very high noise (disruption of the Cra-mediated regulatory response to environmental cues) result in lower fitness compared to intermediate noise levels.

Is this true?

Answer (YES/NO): NO